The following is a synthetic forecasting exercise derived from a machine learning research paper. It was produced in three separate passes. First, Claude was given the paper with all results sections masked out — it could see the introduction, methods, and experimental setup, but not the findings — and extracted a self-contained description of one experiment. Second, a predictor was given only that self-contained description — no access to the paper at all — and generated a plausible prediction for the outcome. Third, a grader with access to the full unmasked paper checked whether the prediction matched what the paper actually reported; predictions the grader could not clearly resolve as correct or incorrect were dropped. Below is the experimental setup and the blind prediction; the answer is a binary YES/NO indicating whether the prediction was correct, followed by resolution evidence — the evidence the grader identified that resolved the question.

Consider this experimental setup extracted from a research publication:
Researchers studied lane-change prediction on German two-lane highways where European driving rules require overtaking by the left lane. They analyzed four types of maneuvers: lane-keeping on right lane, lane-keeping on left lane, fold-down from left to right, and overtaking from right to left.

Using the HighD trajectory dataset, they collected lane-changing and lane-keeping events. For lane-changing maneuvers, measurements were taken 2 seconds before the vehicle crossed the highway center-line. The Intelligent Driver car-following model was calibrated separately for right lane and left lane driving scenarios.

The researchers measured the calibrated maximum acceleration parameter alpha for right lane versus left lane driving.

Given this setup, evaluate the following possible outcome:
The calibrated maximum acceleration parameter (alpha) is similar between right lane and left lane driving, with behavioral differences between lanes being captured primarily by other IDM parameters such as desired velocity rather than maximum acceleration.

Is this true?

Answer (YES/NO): NO